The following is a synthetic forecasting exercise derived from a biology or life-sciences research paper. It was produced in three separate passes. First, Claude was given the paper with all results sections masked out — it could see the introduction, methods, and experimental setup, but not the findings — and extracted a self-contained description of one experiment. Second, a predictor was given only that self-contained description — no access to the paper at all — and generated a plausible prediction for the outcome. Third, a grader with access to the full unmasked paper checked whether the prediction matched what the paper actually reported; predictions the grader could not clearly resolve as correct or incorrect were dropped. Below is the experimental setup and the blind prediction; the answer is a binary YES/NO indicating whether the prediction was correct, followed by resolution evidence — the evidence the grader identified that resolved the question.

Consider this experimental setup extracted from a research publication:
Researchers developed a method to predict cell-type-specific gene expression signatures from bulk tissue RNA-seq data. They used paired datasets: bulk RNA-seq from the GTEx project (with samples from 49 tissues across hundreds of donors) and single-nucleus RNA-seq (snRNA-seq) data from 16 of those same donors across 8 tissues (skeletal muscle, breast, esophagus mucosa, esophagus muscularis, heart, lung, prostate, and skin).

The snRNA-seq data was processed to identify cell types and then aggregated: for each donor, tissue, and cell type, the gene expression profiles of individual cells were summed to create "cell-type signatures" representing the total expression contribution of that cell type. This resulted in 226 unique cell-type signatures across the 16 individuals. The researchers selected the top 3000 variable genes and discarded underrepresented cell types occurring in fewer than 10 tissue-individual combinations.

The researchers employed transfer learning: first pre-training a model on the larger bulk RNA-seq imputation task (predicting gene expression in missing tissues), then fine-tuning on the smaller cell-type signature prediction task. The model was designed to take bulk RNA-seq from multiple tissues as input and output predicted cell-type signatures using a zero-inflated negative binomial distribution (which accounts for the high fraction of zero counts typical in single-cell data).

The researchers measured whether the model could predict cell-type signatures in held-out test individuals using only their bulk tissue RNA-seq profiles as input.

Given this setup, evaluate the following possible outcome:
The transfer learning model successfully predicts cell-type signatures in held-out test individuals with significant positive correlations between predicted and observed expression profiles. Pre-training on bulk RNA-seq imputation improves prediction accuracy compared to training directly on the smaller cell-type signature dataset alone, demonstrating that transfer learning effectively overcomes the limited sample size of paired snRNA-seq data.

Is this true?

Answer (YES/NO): NO